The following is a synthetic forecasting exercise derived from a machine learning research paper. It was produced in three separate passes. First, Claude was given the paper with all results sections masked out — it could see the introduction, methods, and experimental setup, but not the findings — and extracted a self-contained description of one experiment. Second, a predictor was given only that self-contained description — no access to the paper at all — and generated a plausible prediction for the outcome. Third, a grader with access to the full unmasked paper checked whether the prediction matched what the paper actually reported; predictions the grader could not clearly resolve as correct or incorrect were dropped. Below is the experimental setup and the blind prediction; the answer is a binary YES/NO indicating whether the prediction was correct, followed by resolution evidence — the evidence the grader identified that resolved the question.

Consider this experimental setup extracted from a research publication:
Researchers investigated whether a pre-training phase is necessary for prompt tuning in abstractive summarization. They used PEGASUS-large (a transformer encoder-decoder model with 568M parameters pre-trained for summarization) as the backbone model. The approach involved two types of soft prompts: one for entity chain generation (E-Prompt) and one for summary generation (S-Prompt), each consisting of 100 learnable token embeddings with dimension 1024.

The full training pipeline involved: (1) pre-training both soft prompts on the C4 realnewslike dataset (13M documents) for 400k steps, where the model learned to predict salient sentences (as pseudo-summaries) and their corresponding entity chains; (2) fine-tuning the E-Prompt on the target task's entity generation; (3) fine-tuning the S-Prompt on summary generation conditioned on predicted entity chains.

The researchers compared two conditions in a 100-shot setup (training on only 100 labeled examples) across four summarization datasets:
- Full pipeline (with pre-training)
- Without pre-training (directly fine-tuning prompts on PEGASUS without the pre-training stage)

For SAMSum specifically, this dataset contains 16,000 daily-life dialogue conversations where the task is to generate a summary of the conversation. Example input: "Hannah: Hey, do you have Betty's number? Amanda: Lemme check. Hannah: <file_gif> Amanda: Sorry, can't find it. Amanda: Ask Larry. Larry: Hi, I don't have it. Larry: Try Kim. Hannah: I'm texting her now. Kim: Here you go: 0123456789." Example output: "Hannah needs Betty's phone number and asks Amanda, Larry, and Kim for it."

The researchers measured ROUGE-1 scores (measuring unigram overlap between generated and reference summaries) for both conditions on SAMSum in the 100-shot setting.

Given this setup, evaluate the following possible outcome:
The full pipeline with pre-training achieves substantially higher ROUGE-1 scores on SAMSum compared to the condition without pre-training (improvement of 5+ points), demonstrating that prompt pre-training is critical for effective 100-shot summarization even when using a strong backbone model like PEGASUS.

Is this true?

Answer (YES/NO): YES